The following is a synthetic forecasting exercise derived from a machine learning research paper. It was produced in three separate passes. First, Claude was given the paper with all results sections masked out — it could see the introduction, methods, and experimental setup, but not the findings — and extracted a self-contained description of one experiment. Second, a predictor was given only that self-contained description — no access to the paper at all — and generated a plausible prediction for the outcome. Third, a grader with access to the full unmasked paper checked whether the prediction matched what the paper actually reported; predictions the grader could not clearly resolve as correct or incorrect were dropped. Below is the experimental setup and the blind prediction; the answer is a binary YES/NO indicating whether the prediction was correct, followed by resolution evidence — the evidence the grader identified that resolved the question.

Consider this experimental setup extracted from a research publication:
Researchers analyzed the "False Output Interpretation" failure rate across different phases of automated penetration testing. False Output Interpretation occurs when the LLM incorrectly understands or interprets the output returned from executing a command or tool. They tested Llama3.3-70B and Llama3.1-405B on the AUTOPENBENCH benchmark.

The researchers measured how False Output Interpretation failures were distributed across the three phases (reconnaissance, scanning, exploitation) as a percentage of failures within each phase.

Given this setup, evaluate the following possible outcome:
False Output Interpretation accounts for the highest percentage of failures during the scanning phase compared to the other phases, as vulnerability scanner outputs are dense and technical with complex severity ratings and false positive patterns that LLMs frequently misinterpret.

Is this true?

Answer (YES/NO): NO